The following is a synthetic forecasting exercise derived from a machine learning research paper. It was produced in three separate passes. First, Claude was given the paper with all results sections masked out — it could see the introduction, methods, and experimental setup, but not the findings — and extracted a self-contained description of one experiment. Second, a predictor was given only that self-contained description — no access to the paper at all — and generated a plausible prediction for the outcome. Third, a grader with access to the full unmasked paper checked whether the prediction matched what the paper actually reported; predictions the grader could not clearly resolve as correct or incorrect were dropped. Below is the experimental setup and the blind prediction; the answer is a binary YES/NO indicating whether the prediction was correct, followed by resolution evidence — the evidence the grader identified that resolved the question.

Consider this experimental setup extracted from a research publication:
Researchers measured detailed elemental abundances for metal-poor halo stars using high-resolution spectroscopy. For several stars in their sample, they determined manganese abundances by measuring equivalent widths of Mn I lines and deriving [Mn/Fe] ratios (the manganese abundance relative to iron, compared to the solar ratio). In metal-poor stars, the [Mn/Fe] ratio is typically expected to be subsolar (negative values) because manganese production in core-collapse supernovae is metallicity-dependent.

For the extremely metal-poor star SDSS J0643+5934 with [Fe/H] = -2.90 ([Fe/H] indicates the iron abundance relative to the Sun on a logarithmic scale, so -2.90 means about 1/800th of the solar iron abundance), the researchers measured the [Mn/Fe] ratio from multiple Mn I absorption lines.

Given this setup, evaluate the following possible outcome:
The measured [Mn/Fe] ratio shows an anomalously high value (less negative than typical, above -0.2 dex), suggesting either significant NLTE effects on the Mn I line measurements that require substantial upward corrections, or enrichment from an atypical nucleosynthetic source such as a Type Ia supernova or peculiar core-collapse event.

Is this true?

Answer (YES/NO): NO